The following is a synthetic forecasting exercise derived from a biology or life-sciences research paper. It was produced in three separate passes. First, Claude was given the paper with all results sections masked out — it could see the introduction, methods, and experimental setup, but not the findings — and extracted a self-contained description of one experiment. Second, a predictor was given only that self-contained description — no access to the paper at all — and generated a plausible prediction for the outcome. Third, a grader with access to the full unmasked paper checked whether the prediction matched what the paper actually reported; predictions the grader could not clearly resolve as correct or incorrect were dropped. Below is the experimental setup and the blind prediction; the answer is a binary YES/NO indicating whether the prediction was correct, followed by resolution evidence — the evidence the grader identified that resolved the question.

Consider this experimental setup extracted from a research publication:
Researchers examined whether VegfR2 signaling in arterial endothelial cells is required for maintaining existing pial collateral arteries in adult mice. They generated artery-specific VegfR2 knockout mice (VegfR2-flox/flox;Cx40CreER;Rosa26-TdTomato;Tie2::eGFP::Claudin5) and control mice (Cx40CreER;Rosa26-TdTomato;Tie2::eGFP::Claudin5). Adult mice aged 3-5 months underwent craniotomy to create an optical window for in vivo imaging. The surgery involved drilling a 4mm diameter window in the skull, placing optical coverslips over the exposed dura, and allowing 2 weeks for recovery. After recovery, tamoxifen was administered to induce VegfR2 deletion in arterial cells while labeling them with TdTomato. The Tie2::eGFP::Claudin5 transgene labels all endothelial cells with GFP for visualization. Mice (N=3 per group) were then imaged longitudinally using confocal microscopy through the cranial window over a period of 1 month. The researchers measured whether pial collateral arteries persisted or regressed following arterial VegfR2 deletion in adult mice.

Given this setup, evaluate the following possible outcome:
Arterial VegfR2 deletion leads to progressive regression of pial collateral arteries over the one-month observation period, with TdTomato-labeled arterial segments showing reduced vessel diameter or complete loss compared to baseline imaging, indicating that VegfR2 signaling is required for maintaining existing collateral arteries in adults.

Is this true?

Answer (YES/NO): NO